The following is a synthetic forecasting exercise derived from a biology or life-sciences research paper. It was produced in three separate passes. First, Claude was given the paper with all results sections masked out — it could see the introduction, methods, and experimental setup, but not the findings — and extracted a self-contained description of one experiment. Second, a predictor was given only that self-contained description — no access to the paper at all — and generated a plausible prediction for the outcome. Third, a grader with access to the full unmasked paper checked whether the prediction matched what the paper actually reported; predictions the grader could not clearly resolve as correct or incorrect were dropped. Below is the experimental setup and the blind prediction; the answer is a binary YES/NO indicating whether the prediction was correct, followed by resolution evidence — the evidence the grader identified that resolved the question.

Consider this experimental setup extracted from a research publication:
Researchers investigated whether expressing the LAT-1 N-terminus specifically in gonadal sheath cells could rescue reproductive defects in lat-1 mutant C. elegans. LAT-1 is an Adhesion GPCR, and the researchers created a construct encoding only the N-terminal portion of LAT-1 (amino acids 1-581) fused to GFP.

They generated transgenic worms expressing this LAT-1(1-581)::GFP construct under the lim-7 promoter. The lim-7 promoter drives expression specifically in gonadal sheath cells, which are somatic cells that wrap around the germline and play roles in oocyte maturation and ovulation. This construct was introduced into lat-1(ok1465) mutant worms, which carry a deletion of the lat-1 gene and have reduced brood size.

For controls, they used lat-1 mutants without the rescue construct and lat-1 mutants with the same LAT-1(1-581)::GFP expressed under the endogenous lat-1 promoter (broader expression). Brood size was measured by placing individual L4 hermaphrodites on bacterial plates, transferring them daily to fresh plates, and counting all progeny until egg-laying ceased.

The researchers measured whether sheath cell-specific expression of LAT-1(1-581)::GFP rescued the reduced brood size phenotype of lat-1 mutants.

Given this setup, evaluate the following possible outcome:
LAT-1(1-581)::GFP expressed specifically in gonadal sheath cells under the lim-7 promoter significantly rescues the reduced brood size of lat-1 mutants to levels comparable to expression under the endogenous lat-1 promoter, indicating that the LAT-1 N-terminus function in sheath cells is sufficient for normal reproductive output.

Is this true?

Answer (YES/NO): NO